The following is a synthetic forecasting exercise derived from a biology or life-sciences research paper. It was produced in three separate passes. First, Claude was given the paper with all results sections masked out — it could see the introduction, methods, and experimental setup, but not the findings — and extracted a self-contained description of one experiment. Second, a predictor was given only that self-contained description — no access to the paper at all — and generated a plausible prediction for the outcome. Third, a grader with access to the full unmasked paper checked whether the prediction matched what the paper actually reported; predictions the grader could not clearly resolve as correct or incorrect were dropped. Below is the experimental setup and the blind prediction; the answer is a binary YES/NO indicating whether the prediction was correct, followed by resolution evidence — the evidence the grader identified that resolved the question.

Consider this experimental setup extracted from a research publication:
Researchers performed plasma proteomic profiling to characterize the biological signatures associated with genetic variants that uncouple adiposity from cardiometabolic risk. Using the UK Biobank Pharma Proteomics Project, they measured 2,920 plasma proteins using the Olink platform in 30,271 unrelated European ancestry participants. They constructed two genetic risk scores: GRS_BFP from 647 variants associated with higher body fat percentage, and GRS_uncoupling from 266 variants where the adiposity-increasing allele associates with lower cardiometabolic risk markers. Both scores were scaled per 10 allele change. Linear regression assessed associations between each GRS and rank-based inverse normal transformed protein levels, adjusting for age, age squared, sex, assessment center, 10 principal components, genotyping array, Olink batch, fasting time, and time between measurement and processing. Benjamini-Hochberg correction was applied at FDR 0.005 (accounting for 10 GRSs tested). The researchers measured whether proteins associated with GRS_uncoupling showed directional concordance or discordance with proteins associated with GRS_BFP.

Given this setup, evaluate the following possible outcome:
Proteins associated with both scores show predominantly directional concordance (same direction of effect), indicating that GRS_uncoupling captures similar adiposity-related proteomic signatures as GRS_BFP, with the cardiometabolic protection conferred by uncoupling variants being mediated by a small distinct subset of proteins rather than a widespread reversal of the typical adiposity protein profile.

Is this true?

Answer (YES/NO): YES